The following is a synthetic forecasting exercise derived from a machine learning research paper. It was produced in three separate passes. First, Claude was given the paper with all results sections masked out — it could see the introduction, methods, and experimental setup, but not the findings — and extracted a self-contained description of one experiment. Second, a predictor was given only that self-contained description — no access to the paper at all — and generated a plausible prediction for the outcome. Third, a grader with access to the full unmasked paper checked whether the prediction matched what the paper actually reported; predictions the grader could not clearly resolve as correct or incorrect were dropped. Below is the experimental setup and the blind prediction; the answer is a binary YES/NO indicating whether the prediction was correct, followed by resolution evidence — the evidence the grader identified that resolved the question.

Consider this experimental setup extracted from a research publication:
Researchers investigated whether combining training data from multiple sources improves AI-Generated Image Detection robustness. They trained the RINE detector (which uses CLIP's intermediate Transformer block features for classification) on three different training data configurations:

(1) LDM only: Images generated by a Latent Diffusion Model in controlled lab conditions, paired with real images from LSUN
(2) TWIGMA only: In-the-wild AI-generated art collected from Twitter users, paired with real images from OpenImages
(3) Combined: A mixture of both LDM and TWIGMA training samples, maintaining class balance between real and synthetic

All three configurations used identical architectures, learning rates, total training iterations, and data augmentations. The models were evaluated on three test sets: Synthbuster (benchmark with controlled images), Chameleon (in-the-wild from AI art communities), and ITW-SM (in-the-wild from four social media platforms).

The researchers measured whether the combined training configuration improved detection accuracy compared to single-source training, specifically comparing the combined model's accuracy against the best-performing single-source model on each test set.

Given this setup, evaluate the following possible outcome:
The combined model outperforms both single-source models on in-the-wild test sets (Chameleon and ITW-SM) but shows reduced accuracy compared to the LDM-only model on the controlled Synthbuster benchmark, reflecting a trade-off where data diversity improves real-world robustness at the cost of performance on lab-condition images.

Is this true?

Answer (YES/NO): NO